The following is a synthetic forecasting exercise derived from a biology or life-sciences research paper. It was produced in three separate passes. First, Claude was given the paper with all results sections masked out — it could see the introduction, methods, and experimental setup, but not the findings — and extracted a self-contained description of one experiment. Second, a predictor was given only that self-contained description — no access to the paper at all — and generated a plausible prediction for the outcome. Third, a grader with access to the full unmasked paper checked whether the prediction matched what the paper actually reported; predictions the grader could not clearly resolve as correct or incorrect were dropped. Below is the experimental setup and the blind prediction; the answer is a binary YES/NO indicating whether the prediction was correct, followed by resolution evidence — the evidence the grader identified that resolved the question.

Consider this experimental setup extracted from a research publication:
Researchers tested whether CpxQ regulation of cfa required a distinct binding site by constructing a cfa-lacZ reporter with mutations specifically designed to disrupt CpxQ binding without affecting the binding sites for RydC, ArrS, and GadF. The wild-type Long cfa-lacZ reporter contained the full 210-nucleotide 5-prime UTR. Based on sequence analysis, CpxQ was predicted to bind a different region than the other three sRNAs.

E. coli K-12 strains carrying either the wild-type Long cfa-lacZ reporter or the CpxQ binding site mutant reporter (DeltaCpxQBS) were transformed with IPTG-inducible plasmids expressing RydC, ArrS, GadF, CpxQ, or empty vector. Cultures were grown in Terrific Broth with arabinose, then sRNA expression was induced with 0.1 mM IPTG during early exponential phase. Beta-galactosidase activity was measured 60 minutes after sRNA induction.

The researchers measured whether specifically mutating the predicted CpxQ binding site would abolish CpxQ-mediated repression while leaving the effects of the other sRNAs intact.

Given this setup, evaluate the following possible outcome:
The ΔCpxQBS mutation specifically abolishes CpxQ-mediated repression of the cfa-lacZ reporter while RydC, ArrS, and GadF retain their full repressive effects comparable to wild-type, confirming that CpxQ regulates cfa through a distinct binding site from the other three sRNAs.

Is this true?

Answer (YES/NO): NO